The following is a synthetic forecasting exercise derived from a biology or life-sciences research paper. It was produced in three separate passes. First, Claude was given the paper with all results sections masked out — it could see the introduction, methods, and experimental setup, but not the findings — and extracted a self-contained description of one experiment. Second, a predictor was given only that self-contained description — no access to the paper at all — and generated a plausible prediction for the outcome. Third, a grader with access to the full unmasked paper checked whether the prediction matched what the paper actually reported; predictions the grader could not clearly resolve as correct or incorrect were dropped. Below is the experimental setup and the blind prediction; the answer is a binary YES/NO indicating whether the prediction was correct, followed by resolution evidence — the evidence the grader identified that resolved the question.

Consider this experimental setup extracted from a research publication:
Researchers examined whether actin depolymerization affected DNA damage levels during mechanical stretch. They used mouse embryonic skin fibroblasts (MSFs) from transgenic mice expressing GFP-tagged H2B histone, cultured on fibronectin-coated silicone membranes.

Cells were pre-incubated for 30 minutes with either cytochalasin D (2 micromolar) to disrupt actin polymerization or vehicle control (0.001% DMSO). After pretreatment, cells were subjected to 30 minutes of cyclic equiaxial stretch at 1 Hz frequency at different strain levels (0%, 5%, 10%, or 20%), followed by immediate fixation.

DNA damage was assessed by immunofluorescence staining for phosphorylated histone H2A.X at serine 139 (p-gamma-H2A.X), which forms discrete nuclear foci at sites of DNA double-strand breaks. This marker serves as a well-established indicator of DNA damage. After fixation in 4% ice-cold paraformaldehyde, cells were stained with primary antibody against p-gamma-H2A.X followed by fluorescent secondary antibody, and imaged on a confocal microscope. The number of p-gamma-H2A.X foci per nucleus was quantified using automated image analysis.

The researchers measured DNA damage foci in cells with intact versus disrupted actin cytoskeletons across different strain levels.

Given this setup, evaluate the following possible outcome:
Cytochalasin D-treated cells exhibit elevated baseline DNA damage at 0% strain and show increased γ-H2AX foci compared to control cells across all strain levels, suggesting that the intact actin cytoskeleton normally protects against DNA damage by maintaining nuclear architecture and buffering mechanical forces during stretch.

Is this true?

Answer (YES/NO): NO